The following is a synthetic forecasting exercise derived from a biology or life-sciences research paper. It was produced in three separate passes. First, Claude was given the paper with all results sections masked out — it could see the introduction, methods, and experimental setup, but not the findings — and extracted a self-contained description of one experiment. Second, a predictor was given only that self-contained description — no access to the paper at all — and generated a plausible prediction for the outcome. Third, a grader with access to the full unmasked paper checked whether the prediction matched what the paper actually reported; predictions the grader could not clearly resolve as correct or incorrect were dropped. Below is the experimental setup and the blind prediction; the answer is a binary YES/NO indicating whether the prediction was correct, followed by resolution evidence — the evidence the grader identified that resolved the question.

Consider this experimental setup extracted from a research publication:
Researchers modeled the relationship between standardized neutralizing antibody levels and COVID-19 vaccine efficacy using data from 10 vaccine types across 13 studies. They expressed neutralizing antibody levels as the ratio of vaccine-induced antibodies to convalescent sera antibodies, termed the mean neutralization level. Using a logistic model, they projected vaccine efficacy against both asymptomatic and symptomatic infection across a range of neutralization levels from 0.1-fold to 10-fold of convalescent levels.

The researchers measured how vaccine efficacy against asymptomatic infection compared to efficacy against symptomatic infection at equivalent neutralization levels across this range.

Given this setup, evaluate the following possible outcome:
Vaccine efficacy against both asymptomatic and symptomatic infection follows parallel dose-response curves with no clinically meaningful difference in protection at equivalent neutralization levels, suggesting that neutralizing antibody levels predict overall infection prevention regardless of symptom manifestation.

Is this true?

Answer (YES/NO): NO